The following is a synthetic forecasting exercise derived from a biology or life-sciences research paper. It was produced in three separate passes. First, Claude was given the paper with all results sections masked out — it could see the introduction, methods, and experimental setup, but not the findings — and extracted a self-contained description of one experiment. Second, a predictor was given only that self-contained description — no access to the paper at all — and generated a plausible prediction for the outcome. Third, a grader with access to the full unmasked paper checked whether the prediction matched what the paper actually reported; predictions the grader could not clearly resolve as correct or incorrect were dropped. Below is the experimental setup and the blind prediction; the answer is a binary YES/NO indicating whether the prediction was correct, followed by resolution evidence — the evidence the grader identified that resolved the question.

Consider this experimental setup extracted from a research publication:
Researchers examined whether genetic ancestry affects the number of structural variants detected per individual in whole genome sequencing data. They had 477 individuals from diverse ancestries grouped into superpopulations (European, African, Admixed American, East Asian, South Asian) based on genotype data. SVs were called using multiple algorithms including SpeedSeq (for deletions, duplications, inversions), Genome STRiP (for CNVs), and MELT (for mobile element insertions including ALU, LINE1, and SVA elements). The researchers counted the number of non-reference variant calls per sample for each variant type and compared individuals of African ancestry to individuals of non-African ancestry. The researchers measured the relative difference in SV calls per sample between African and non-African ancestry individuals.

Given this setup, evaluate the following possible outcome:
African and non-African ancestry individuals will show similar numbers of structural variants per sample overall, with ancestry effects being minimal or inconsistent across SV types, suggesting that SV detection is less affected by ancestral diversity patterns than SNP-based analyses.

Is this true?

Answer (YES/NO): NO